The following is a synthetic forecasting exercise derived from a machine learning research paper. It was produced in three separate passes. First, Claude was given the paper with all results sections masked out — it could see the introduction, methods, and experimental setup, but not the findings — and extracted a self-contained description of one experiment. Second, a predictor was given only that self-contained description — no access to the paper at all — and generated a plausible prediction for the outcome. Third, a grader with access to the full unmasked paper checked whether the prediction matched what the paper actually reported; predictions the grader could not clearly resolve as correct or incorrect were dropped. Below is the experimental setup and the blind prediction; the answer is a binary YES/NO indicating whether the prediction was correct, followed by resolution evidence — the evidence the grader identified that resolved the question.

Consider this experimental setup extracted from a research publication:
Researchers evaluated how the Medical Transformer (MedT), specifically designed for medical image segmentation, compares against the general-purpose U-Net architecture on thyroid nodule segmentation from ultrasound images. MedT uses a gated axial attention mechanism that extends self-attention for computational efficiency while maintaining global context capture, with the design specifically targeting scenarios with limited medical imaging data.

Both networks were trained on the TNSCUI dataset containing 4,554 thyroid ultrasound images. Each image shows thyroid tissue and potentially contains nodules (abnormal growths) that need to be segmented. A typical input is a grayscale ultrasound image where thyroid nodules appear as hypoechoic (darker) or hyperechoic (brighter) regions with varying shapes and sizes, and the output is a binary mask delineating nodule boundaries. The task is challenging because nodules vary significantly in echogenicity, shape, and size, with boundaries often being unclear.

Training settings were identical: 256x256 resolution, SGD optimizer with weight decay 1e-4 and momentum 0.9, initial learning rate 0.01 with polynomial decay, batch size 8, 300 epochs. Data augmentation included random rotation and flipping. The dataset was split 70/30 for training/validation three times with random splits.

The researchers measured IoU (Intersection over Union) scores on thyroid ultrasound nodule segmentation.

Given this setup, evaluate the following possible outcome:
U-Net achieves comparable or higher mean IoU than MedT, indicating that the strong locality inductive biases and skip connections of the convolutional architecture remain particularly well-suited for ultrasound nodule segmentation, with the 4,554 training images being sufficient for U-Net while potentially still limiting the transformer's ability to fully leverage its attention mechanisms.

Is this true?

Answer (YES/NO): YES